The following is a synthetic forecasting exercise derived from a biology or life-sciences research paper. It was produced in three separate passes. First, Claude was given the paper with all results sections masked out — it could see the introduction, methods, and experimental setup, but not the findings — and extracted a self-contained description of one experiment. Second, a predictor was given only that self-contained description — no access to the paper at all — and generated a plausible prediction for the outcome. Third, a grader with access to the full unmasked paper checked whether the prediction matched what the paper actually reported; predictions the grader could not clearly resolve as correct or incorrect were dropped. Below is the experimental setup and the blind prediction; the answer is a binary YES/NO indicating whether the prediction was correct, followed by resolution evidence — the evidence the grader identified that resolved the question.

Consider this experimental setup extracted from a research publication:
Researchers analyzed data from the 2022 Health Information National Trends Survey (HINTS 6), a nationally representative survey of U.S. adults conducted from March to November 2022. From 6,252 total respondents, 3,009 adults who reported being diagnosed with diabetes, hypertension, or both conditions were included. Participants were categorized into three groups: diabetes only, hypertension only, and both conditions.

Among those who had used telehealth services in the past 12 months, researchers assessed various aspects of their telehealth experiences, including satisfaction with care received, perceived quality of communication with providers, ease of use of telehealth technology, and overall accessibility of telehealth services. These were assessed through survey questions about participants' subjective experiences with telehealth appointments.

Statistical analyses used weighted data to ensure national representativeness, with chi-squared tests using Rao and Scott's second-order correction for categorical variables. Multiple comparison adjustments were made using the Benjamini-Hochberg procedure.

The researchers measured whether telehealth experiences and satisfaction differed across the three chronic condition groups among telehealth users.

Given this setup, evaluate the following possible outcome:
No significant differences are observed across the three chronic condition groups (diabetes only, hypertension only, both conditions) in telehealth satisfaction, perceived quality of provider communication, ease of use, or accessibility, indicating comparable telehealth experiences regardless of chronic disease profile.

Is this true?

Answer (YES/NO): YES